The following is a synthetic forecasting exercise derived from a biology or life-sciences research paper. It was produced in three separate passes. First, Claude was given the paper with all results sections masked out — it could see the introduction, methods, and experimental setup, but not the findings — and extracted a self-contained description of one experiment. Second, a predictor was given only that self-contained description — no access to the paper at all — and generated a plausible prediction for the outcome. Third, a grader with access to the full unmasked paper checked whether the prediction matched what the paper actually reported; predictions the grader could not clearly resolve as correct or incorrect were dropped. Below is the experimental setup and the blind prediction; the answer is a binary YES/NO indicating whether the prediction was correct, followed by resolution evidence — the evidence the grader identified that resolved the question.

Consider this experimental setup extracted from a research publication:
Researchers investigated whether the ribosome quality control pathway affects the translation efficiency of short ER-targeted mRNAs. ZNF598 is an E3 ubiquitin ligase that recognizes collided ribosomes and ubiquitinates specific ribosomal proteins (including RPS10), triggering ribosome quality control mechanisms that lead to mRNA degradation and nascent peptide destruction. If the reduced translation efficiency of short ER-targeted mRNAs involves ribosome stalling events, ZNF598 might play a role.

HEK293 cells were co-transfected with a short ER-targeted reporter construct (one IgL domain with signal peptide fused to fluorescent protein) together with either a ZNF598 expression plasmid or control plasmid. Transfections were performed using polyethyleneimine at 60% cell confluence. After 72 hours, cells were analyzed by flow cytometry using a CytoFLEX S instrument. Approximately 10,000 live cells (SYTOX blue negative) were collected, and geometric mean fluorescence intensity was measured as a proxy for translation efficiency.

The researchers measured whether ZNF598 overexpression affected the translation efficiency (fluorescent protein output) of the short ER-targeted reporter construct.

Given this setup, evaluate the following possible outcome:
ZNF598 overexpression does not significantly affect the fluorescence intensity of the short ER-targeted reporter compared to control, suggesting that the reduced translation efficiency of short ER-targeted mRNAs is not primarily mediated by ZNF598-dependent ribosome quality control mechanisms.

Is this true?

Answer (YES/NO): YES